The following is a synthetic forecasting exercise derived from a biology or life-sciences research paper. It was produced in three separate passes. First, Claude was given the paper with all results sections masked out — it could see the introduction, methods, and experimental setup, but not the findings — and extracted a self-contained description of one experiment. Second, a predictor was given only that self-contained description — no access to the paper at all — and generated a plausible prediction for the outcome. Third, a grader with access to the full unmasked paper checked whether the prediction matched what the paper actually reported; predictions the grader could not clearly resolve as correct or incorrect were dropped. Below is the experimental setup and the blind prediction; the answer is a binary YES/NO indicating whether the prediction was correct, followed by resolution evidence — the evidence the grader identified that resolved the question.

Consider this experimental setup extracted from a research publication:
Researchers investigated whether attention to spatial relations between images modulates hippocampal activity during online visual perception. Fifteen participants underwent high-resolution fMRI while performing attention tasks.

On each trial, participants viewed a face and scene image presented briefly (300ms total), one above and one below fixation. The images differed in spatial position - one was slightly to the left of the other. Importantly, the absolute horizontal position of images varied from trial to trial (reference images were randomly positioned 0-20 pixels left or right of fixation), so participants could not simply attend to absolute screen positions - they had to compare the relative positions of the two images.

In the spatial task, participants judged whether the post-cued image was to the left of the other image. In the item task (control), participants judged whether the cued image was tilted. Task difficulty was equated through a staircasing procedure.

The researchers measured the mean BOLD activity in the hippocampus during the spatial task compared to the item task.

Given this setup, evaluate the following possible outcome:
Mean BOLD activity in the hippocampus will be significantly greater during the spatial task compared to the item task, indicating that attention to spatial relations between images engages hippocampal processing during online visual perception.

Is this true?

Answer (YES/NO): NO